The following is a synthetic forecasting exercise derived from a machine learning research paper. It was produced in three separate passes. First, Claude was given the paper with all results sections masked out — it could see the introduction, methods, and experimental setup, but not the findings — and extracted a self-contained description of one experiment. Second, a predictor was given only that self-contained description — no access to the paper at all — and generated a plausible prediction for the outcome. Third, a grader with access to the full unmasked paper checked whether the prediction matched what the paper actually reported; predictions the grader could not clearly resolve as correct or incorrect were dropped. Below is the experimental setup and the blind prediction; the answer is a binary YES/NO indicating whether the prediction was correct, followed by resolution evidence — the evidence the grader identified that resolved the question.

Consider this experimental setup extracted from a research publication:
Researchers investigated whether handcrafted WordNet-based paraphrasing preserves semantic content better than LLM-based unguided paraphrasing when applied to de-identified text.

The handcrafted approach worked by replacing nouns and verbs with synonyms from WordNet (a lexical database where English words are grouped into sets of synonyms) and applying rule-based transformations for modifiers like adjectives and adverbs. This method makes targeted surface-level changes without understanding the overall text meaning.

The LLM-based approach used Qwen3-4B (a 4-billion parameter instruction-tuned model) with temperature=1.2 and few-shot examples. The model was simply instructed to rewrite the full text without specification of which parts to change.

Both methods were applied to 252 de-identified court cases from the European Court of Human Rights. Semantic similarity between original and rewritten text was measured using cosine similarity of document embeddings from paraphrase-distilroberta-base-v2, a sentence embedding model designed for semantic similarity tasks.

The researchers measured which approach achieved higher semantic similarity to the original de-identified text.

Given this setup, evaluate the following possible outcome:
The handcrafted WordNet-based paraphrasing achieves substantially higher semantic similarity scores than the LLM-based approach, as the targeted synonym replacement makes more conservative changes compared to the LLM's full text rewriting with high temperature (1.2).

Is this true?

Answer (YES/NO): NO